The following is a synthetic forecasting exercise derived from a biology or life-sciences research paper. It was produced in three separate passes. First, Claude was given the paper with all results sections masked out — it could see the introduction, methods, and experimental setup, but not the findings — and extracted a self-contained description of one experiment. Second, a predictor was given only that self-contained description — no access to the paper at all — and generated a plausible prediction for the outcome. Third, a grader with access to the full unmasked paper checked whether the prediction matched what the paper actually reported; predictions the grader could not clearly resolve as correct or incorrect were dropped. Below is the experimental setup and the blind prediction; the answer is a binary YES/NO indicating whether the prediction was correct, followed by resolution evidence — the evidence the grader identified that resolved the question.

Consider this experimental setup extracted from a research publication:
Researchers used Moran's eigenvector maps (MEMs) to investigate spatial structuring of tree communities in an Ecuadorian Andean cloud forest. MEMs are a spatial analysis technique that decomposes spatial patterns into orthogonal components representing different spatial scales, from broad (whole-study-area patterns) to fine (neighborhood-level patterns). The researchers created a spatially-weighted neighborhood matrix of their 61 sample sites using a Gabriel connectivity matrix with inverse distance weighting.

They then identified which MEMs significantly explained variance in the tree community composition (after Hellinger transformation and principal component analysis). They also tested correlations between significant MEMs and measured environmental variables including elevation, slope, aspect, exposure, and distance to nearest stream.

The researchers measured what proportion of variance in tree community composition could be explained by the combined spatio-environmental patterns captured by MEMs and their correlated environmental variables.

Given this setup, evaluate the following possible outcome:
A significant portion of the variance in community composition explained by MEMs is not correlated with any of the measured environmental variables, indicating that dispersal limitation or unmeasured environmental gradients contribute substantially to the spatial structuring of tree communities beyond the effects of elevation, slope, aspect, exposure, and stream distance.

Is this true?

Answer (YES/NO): NO